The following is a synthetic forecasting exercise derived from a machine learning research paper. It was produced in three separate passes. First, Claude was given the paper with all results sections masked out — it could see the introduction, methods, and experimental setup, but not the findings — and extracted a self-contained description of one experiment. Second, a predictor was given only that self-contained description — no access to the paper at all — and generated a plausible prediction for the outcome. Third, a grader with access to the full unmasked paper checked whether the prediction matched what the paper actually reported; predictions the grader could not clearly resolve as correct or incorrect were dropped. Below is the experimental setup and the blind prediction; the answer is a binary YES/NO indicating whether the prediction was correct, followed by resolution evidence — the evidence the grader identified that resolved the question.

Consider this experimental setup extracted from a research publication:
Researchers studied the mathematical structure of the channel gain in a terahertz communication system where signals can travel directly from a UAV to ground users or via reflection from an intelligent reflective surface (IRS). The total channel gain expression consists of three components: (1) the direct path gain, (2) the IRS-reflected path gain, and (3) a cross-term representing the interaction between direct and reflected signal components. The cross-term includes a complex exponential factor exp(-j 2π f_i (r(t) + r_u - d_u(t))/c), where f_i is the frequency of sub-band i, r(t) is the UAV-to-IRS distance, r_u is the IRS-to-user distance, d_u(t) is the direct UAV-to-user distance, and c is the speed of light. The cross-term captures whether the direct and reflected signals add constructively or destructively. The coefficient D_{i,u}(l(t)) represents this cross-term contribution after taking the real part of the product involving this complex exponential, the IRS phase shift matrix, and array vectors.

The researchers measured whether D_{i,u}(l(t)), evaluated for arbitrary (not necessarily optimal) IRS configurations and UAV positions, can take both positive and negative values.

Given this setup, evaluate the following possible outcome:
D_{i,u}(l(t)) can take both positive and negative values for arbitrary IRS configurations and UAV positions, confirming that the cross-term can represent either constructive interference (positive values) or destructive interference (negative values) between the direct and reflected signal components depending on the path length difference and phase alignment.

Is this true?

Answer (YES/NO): YES